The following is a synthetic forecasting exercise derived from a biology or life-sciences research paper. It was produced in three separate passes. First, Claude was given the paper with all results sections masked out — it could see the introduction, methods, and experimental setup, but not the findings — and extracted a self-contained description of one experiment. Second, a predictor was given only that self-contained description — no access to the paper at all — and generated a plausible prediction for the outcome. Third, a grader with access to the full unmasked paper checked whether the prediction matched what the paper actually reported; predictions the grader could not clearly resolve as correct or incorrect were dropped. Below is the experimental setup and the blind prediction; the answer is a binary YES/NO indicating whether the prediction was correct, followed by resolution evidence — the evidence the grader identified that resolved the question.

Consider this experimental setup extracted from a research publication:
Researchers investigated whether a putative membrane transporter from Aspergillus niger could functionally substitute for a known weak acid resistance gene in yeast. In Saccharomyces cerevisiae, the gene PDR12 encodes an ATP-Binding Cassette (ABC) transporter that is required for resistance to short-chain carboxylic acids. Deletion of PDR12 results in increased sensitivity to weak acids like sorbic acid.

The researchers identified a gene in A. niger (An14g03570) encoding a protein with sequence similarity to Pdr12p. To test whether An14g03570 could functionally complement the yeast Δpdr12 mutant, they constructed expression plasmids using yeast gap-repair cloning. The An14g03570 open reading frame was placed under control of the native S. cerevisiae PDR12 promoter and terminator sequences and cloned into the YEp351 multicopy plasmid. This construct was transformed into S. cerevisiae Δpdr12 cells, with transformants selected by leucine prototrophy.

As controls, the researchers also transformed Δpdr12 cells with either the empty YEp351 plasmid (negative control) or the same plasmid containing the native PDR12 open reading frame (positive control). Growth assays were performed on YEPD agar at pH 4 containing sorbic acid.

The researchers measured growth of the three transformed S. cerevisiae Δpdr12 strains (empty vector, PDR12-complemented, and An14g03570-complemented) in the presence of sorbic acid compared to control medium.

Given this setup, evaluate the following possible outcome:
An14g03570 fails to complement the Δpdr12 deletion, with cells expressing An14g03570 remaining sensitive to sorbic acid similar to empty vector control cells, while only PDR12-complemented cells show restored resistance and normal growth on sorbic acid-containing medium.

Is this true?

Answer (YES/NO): NO